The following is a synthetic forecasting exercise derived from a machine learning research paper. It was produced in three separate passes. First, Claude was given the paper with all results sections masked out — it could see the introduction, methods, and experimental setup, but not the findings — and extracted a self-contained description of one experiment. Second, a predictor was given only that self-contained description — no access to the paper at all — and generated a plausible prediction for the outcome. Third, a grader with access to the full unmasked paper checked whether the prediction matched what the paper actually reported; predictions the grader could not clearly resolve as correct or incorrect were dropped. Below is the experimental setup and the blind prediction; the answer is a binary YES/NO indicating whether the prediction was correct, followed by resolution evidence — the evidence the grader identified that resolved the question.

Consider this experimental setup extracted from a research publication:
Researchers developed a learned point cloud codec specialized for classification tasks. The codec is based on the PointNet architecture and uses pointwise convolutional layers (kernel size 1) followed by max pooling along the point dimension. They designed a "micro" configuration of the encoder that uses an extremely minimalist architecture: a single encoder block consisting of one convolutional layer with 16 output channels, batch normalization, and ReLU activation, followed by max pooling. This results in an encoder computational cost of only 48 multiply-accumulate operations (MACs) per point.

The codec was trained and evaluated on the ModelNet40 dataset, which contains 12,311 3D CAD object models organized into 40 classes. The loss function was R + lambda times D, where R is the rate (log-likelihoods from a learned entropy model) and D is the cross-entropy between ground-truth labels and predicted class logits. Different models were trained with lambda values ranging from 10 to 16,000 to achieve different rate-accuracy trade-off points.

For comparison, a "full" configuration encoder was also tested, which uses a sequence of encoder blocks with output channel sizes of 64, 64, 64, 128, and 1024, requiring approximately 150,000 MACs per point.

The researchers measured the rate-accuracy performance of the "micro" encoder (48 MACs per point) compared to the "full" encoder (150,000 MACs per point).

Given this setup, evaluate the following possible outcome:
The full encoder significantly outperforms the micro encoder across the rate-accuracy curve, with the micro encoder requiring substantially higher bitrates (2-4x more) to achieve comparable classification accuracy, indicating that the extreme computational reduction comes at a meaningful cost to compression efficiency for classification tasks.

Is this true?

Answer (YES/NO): NO